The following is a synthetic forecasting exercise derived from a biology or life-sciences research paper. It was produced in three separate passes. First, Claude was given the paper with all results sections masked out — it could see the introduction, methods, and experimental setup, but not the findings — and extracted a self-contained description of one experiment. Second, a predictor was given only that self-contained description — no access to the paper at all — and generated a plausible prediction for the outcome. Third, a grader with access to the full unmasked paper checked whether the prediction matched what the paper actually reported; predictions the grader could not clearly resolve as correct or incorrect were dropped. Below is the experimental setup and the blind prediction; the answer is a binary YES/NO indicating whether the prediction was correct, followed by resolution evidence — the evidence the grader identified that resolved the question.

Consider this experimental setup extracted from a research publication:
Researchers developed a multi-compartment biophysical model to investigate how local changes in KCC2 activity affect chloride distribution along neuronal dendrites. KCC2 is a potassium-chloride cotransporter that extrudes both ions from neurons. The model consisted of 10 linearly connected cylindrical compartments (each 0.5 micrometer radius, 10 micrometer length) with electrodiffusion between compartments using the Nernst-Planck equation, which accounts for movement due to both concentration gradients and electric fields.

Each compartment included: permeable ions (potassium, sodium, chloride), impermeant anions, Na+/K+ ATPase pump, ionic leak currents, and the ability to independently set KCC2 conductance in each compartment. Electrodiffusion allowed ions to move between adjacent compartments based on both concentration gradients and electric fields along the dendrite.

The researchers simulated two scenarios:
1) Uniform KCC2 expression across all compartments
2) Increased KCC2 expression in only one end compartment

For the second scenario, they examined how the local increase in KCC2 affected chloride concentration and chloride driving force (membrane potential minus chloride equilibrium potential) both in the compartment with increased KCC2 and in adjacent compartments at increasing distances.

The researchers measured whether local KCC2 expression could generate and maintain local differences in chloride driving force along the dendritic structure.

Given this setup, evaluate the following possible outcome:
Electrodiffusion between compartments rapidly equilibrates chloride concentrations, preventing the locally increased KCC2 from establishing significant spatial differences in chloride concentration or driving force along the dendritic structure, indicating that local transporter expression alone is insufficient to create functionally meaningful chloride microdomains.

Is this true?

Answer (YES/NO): NO